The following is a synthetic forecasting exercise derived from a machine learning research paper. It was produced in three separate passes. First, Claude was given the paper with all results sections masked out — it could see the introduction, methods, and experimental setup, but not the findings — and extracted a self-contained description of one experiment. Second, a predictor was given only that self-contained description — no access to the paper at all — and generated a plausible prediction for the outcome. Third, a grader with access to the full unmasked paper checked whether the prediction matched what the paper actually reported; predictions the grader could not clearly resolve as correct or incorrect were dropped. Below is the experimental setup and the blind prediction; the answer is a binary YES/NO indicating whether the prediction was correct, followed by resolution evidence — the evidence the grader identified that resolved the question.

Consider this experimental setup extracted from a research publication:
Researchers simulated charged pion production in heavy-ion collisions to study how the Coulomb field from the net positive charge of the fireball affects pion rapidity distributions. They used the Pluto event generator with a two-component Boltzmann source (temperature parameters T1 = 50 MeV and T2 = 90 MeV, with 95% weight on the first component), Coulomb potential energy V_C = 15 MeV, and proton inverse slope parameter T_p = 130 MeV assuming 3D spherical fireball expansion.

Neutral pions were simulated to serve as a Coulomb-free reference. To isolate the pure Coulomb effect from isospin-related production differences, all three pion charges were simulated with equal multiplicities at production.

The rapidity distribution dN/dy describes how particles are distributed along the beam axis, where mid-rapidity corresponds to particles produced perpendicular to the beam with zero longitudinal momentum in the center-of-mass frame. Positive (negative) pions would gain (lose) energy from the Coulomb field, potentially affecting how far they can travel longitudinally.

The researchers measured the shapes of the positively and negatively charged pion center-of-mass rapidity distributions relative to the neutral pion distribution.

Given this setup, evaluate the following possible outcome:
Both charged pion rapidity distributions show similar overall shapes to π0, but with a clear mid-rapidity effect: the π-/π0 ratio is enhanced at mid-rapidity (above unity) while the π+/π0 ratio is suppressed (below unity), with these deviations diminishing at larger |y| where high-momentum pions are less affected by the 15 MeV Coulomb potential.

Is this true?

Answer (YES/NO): NO